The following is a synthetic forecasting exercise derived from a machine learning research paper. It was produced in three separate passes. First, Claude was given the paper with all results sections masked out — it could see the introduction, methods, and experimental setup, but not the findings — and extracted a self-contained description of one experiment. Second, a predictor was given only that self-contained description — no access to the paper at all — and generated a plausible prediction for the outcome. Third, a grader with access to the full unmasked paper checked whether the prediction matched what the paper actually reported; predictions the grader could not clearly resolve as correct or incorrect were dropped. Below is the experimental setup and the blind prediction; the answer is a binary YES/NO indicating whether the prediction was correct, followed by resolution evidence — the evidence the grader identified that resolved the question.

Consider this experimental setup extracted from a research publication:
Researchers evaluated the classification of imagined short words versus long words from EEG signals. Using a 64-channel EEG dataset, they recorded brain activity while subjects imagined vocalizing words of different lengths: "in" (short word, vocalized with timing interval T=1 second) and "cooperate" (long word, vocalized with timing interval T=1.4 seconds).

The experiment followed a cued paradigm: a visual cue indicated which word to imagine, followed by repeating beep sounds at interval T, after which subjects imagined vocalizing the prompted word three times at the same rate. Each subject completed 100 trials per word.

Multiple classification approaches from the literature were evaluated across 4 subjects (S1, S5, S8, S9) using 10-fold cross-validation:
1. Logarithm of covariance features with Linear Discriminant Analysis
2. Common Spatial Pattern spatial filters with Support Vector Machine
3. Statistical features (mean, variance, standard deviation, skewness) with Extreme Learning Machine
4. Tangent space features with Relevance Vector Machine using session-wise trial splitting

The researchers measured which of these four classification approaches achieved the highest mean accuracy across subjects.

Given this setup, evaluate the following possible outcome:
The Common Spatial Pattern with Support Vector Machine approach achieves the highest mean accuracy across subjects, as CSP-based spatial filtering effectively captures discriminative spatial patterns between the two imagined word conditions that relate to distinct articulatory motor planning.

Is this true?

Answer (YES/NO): NO